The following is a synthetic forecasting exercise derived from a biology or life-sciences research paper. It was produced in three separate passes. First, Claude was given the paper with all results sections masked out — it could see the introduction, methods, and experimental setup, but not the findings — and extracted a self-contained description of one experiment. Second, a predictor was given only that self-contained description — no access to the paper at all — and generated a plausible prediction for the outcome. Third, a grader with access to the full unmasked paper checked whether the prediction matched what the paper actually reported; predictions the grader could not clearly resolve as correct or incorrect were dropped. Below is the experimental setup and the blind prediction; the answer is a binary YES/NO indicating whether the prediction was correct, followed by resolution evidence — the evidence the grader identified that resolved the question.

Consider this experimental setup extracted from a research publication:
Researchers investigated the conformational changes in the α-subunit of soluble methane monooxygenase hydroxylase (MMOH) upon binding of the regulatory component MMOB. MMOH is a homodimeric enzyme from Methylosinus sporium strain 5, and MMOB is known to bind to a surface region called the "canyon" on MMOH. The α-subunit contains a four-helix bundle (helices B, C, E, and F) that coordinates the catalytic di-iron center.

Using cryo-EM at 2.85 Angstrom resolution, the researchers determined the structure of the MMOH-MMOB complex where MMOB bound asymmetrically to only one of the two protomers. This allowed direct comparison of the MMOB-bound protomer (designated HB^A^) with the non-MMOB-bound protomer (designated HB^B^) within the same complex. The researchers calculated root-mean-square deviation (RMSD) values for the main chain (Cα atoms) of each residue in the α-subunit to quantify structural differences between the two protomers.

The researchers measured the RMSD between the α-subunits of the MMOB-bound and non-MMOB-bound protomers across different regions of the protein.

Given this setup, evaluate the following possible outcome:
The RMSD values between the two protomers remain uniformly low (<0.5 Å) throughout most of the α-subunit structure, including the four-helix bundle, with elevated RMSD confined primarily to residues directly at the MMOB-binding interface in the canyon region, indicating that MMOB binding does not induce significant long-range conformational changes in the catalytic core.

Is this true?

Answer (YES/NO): NO